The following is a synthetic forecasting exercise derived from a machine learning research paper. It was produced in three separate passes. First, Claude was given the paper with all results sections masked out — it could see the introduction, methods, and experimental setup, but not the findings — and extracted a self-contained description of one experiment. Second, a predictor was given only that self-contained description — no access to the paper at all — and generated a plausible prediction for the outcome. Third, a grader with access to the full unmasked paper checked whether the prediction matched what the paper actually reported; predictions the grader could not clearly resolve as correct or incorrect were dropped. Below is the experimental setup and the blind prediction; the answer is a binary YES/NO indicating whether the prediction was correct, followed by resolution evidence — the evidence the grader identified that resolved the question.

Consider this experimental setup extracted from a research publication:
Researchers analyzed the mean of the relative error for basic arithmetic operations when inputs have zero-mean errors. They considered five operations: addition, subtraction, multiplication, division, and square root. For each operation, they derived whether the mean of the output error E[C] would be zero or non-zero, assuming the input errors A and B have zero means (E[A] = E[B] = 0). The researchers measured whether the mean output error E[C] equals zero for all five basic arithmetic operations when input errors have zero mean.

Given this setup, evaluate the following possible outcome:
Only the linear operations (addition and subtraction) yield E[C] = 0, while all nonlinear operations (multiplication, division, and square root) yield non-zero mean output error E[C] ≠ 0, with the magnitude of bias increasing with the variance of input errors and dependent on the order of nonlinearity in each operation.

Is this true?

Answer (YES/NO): NO